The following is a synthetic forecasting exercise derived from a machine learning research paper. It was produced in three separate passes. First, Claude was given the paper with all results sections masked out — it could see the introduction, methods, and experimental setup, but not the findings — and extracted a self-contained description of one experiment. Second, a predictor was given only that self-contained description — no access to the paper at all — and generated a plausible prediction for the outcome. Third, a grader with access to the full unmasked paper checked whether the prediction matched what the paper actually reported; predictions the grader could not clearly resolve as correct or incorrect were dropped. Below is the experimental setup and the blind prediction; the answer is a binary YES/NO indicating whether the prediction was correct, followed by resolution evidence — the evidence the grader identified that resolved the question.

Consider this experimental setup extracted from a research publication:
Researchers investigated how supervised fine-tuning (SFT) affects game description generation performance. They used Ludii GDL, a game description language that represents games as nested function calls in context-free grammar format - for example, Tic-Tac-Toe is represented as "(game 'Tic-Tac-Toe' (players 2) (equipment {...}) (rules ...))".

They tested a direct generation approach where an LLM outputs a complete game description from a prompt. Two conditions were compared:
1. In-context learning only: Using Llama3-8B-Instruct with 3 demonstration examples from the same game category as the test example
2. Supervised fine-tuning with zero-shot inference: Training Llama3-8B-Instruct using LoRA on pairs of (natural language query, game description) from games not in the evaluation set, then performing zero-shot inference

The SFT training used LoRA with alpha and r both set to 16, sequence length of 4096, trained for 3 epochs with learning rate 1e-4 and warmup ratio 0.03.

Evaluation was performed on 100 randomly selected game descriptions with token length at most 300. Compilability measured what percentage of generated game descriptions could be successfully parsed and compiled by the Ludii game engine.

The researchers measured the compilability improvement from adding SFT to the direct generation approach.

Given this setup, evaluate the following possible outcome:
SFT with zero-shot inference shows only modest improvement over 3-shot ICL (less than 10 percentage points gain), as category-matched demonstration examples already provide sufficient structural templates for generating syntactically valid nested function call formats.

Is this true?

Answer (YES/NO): NO